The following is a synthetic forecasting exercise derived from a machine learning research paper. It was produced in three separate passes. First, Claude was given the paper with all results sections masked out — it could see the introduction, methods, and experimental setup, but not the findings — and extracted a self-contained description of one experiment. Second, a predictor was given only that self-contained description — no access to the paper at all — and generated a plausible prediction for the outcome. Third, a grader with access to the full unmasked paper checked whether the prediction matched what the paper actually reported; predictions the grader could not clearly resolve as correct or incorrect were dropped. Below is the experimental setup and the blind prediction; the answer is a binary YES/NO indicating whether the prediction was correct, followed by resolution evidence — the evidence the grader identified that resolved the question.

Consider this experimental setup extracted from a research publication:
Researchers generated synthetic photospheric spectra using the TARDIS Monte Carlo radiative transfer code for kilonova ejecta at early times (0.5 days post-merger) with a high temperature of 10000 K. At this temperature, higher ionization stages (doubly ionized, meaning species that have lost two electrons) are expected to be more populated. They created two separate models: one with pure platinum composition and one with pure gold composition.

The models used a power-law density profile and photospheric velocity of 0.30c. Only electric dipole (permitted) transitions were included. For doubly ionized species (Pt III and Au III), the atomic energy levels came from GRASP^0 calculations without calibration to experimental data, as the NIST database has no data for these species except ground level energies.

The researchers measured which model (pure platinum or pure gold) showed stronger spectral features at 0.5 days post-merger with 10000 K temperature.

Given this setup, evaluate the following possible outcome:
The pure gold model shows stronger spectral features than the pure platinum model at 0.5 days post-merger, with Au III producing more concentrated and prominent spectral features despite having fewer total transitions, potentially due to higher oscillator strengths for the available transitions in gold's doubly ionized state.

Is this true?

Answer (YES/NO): NO